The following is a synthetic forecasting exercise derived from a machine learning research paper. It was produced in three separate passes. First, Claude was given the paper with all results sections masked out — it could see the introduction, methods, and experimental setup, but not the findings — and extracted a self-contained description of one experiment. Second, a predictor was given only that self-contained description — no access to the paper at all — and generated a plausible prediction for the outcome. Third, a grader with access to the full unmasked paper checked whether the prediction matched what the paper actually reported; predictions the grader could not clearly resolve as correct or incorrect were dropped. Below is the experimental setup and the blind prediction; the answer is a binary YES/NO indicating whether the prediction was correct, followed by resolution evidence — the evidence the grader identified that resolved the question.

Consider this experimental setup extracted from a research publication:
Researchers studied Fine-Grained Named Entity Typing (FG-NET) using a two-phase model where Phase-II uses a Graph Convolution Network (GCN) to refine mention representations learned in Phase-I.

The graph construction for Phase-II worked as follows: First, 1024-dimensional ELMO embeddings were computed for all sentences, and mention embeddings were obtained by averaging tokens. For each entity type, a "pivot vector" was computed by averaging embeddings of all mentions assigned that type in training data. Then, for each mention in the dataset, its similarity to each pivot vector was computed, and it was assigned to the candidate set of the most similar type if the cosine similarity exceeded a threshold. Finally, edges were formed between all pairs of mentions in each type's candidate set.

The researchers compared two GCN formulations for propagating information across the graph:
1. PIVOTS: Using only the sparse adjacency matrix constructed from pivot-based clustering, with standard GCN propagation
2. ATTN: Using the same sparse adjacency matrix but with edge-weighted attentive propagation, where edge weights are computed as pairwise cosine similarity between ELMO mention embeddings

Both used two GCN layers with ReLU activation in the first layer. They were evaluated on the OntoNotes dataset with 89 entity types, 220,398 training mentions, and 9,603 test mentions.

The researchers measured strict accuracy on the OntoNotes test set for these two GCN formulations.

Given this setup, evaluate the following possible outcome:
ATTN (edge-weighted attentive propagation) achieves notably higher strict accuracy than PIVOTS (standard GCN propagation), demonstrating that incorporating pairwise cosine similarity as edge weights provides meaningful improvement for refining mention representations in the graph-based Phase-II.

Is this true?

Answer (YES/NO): NO